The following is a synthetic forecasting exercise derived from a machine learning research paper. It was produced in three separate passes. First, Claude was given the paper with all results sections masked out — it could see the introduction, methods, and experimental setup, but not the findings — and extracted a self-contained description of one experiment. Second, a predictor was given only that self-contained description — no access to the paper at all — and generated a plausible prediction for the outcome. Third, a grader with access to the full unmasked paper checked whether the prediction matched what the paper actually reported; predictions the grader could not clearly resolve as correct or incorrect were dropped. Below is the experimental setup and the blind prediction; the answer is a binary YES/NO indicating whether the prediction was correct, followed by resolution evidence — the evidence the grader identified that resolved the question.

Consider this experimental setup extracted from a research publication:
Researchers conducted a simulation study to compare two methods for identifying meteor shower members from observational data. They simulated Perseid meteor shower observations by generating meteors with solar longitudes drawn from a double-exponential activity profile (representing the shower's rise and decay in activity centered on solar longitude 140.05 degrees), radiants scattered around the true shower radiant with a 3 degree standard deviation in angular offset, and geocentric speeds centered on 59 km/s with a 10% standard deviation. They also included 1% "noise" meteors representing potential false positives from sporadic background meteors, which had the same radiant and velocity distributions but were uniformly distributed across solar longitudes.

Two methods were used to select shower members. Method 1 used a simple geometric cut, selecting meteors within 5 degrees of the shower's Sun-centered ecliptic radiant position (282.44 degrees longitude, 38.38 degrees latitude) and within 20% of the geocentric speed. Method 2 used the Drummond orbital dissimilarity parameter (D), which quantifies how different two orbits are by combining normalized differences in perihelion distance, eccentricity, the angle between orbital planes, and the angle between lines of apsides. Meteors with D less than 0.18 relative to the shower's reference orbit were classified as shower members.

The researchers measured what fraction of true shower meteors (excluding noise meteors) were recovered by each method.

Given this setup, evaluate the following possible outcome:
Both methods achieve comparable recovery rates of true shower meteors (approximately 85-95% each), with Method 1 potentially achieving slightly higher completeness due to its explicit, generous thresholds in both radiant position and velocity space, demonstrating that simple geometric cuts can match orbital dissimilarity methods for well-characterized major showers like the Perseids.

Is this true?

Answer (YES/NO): NO